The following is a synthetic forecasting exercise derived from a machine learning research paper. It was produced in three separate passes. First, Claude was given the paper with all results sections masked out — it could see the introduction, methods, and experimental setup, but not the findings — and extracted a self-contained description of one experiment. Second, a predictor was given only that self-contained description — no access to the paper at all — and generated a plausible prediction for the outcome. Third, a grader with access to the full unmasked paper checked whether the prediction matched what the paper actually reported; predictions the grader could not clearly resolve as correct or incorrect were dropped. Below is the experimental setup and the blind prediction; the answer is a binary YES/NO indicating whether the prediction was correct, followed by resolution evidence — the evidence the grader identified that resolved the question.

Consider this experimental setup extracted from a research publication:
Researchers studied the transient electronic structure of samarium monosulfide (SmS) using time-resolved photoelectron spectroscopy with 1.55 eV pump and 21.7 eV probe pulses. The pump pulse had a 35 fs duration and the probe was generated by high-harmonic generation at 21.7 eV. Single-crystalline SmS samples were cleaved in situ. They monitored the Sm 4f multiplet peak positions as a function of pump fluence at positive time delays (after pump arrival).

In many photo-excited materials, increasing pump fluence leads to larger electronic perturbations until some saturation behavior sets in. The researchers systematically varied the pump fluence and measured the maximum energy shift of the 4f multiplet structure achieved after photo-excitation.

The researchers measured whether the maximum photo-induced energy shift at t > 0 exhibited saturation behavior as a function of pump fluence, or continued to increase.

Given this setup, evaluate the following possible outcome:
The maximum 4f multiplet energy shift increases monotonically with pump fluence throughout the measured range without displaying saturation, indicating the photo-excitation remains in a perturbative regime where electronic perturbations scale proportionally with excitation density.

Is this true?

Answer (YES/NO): NO